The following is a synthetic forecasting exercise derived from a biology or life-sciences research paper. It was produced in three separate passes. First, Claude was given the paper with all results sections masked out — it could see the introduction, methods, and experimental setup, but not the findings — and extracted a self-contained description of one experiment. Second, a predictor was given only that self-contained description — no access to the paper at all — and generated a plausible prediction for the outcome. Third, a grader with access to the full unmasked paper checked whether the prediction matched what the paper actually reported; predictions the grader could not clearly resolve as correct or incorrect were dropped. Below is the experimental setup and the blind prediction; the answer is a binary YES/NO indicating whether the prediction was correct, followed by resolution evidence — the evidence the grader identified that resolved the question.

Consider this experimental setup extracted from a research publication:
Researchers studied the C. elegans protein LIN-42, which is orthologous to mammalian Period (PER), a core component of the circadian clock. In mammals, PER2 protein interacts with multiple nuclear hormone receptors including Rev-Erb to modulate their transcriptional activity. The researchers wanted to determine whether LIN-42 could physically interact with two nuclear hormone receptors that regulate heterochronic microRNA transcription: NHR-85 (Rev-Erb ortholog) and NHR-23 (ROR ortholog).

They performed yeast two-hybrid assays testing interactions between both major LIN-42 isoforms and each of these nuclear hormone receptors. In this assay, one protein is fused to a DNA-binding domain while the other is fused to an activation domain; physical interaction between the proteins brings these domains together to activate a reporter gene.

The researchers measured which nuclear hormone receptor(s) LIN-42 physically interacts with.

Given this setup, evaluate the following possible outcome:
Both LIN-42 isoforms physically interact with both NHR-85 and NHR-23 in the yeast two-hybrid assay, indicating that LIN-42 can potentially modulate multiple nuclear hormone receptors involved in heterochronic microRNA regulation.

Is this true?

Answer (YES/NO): NO